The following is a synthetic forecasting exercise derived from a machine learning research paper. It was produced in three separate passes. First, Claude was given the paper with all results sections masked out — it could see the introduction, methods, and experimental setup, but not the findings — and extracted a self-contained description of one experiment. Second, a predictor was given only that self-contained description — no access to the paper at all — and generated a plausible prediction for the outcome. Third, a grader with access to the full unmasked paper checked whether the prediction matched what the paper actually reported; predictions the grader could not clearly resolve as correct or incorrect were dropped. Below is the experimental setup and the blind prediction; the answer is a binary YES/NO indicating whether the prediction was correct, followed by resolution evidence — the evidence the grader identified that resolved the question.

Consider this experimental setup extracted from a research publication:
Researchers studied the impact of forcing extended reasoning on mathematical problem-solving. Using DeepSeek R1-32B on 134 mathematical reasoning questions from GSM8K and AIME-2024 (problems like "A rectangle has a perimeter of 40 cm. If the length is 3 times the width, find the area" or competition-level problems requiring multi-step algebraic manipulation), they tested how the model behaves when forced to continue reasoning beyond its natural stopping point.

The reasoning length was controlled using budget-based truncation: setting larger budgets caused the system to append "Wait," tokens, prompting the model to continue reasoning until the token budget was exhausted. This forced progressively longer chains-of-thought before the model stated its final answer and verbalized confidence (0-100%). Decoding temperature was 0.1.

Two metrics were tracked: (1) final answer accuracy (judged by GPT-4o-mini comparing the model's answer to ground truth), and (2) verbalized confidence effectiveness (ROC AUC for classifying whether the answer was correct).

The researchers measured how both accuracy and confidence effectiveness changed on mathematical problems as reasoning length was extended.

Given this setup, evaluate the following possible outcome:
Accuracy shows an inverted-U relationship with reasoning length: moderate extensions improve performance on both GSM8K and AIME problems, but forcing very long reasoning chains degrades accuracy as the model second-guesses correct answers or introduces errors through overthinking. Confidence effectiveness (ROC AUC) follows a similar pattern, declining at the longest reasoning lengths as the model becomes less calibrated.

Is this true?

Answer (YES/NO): NO